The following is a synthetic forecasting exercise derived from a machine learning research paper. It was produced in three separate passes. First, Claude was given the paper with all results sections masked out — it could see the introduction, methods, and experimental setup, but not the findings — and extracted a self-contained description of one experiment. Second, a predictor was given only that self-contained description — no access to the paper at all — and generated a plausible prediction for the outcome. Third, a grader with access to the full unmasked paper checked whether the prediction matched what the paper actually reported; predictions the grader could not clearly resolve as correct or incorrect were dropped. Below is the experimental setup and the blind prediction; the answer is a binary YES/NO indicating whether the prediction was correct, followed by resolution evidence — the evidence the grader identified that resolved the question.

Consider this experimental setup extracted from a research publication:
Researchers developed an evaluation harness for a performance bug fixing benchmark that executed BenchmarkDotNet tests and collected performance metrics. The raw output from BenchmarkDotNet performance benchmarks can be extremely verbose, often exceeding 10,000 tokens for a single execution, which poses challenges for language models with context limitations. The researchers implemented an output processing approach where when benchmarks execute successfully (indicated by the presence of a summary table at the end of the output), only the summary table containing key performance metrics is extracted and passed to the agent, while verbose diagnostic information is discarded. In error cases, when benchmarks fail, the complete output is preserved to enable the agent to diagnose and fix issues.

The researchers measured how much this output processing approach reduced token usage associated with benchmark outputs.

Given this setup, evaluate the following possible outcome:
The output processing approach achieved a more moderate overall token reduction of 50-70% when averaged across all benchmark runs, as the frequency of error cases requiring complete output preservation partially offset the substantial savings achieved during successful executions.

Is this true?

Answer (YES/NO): NO